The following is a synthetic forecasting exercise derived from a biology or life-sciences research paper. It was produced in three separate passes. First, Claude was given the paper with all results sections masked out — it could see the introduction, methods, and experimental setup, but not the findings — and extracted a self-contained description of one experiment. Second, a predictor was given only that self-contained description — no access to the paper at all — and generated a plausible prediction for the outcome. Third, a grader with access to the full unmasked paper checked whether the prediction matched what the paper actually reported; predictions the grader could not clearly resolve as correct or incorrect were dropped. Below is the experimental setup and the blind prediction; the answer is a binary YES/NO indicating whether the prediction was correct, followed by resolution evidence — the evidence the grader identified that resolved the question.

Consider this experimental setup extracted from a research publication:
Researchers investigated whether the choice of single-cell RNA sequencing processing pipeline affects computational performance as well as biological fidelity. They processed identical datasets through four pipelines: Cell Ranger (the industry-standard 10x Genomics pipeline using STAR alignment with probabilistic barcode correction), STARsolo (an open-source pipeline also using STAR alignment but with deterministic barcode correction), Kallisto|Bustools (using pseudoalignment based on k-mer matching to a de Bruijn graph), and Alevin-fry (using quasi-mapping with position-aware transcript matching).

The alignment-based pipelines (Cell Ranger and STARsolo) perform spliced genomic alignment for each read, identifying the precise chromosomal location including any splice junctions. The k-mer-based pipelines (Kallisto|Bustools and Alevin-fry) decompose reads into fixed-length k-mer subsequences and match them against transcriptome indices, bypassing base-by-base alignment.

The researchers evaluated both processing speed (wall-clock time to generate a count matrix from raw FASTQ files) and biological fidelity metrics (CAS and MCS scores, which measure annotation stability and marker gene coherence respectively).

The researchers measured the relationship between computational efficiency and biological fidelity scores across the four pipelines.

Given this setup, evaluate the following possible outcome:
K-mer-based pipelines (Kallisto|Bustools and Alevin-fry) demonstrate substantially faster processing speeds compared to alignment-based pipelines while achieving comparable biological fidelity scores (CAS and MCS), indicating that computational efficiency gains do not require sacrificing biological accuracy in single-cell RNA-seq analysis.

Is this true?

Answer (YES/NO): NO